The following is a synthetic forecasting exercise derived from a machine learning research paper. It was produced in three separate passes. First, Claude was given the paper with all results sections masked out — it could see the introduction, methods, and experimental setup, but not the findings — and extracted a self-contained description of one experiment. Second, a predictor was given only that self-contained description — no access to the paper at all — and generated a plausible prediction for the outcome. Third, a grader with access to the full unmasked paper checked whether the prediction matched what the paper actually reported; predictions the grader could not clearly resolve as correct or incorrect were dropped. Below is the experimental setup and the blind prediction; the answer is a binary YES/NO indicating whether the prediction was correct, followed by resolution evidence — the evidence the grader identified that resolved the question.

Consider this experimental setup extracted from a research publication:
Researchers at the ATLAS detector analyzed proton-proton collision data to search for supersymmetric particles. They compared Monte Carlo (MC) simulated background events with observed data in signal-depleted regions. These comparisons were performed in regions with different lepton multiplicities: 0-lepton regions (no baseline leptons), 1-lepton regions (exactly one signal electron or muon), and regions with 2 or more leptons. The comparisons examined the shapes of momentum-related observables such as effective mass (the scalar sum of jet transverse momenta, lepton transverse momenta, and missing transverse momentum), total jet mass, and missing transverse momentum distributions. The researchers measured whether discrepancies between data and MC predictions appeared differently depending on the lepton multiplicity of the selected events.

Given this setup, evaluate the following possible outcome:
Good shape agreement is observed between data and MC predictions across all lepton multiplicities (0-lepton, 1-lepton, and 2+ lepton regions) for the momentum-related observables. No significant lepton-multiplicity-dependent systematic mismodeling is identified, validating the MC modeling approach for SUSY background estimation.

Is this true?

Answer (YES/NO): NO